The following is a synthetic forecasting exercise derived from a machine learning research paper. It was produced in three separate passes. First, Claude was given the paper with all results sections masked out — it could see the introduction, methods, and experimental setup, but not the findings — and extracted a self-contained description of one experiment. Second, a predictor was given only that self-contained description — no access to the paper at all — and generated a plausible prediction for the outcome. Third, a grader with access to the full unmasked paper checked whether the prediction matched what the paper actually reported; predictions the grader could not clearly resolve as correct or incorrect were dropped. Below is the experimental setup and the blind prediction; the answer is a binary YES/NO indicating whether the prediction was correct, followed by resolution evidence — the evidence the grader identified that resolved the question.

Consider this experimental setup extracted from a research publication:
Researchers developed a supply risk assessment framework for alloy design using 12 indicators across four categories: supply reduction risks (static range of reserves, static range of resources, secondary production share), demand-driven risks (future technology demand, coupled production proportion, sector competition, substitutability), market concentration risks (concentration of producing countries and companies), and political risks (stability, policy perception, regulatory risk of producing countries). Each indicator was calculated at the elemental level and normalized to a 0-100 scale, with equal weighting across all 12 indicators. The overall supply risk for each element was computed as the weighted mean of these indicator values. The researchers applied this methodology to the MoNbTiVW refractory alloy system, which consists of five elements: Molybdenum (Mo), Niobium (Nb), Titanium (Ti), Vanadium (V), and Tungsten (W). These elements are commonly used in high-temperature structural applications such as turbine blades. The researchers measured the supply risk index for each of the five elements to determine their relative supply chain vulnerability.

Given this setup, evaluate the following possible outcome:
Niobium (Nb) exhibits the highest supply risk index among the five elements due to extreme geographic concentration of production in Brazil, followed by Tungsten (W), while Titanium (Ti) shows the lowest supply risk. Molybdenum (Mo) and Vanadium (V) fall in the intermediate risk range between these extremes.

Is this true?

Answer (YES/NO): NO